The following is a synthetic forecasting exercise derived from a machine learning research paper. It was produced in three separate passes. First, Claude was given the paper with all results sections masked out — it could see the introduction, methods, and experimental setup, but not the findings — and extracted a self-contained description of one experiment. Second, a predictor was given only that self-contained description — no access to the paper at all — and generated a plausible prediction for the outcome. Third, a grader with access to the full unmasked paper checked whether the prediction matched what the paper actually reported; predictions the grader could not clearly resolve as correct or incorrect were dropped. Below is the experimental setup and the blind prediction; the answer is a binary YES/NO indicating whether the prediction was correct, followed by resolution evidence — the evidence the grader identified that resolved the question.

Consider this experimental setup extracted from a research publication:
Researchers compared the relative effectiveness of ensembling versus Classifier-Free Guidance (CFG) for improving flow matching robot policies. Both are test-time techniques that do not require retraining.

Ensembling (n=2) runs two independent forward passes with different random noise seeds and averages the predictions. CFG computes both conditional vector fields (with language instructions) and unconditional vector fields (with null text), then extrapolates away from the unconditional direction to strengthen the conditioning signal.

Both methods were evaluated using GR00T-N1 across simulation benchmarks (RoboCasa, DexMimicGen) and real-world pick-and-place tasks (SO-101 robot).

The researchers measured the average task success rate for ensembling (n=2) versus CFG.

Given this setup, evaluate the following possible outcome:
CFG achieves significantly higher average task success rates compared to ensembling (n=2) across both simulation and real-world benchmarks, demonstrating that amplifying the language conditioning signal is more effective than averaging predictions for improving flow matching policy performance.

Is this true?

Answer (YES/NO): NO